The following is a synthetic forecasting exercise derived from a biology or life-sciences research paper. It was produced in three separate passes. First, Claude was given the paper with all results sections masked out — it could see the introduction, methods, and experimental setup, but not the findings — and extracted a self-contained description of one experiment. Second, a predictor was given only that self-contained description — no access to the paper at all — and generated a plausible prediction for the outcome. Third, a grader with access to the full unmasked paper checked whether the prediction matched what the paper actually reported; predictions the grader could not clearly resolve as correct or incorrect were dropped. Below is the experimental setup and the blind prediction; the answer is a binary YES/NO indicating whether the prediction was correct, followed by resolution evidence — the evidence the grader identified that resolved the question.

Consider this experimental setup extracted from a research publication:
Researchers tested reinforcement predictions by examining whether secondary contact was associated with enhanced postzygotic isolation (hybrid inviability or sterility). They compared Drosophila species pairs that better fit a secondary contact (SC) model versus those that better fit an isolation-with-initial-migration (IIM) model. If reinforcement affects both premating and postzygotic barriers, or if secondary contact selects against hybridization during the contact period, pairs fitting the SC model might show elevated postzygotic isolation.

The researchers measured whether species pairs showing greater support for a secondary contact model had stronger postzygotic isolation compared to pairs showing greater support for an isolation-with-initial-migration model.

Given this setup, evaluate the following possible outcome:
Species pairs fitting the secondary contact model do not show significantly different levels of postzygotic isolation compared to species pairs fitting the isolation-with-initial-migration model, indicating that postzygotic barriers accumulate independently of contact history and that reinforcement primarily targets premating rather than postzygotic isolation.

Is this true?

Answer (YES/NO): NO